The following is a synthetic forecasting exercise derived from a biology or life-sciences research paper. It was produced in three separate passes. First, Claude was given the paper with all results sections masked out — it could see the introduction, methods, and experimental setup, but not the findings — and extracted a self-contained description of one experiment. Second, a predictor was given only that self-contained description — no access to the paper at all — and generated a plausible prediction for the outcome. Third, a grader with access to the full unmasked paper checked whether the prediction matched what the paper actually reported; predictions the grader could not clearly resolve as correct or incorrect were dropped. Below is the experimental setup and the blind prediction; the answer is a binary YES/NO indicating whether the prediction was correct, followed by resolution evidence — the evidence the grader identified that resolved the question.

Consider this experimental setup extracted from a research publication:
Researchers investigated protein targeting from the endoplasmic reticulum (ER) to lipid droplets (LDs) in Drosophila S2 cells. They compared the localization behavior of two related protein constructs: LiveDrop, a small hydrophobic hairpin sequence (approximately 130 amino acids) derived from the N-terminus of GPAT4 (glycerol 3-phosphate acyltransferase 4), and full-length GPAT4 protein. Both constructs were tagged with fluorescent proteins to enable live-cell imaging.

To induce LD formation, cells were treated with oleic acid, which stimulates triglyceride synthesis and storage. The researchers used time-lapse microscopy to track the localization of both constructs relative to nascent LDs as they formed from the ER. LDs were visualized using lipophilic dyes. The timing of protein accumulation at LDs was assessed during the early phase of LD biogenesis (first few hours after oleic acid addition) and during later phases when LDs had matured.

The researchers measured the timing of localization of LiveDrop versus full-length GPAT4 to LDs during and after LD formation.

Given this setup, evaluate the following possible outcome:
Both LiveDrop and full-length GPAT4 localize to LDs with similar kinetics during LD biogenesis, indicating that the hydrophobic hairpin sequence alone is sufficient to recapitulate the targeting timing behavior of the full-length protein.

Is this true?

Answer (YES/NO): NO